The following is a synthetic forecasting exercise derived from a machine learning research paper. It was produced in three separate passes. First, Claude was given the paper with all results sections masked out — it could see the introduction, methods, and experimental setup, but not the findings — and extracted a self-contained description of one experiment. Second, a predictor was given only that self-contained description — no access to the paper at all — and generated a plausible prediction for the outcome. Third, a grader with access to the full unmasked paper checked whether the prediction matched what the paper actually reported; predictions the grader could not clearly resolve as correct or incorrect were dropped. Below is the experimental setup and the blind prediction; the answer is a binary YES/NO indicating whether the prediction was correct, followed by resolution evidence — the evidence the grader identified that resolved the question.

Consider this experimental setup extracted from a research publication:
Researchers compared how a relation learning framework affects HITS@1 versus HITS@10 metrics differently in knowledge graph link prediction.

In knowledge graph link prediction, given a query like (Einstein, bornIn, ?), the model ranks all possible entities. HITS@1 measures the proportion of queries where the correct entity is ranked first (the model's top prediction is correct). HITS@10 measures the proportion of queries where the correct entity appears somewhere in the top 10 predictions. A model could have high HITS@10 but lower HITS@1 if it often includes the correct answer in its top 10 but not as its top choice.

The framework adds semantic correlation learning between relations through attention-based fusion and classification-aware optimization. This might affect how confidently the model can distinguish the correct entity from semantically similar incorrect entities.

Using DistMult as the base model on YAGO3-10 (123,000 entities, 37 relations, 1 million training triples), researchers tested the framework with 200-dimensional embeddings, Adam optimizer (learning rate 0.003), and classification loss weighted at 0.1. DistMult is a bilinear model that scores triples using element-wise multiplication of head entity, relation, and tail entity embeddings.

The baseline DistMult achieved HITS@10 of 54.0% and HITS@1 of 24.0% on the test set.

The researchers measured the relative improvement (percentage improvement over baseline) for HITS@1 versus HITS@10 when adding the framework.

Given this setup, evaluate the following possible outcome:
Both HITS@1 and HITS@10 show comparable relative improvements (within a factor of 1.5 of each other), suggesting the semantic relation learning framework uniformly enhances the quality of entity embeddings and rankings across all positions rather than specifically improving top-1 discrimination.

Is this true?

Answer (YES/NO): NO